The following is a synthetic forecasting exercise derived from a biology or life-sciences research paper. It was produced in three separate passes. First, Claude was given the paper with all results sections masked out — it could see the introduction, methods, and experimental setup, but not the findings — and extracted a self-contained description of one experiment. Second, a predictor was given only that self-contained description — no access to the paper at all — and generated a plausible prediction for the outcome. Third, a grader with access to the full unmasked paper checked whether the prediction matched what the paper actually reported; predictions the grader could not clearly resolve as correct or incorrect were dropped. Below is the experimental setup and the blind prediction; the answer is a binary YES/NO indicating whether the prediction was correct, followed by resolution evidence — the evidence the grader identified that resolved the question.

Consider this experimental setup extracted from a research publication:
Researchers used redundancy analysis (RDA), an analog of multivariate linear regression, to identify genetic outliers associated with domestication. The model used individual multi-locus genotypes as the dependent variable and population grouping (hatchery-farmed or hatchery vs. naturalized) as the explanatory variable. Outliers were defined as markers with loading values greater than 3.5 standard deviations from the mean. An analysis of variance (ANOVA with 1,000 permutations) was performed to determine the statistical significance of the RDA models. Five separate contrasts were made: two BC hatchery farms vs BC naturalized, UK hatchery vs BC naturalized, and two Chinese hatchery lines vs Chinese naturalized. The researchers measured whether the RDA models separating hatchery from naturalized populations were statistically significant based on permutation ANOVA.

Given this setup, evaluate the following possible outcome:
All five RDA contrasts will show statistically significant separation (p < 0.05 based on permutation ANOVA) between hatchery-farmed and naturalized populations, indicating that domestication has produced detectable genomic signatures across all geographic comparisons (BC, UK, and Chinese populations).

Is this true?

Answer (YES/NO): NO